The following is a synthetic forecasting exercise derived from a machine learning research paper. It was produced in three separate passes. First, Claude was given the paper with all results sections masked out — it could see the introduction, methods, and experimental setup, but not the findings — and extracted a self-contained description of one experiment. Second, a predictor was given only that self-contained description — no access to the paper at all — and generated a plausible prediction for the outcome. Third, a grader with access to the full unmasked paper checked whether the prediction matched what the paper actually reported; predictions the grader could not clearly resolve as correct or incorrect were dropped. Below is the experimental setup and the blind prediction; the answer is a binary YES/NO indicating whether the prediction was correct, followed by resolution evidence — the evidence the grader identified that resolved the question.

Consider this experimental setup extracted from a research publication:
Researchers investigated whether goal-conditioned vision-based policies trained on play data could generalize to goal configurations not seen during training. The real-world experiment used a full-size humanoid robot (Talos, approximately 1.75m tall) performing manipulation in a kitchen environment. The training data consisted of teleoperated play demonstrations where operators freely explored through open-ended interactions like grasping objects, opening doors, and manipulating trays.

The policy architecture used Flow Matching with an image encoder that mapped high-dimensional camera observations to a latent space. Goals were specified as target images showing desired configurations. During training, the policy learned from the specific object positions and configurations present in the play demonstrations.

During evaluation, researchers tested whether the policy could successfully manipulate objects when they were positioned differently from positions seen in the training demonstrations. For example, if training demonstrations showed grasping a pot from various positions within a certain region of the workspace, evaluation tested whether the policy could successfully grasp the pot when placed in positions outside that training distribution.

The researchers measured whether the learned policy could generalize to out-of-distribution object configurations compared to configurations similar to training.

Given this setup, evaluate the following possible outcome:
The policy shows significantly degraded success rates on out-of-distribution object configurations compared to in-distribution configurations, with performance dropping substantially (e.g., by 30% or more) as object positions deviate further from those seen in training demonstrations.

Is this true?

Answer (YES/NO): YES